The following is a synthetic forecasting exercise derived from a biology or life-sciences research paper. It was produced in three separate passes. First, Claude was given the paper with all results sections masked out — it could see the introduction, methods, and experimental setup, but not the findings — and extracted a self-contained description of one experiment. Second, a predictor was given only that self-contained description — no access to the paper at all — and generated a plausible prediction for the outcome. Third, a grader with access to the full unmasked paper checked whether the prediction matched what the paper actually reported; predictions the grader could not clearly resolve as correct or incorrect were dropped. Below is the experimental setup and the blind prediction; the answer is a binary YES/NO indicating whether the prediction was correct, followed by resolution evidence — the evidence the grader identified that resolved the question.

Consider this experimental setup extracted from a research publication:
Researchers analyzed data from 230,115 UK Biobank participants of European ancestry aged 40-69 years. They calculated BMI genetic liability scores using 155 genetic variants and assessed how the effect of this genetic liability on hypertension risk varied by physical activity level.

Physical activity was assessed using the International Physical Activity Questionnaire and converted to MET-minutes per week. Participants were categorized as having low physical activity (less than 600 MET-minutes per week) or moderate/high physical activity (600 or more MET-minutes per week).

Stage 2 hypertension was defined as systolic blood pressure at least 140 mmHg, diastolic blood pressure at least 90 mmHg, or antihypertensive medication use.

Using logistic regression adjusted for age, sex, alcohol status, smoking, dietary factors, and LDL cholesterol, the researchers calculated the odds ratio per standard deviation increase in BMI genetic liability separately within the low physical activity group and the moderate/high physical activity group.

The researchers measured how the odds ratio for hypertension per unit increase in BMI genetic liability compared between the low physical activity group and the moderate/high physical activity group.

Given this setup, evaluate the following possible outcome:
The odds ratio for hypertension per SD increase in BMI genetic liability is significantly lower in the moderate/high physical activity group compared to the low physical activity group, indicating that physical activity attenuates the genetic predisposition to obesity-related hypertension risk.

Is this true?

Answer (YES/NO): YES